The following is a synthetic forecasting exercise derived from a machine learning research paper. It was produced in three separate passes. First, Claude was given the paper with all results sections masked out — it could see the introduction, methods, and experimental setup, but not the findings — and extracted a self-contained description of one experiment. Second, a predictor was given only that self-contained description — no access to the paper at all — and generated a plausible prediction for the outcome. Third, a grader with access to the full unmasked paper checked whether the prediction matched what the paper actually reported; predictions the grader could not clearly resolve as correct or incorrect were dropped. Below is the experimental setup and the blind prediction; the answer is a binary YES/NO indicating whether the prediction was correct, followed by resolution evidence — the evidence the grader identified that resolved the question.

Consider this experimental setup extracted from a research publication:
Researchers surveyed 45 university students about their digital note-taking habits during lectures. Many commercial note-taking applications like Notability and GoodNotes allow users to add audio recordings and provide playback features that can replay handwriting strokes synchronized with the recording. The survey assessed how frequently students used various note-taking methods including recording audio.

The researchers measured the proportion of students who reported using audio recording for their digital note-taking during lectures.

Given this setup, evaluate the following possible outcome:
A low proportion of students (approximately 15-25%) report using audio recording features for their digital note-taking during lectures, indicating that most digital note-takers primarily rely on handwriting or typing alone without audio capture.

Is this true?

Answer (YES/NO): NO